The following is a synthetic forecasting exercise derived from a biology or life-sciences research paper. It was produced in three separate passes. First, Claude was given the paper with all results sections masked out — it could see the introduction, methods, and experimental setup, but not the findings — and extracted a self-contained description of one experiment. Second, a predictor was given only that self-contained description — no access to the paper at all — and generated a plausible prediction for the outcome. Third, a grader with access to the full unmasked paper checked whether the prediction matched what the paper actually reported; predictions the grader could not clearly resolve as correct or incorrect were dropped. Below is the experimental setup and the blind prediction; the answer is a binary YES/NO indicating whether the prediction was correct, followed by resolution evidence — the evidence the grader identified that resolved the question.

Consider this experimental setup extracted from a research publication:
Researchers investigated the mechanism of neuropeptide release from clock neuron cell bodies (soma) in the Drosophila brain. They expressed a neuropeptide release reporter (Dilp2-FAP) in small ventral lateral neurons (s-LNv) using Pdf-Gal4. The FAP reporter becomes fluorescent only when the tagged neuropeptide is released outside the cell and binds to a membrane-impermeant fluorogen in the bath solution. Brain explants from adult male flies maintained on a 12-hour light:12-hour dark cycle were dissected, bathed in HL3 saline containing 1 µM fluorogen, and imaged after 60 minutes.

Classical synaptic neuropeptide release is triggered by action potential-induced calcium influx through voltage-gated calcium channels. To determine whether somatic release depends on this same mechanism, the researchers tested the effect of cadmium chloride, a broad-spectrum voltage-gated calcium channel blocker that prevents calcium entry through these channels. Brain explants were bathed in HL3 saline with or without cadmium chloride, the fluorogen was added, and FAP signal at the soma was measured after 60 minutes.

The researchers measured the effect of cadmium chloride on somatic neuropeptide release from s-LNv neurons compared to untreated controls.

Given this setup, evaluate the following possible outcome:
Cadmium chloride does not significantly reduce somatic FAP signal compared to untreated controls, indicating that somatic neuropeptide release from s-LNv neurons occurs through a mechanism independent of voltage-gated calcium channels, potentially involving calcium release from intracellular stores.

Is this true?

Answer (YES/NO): YES